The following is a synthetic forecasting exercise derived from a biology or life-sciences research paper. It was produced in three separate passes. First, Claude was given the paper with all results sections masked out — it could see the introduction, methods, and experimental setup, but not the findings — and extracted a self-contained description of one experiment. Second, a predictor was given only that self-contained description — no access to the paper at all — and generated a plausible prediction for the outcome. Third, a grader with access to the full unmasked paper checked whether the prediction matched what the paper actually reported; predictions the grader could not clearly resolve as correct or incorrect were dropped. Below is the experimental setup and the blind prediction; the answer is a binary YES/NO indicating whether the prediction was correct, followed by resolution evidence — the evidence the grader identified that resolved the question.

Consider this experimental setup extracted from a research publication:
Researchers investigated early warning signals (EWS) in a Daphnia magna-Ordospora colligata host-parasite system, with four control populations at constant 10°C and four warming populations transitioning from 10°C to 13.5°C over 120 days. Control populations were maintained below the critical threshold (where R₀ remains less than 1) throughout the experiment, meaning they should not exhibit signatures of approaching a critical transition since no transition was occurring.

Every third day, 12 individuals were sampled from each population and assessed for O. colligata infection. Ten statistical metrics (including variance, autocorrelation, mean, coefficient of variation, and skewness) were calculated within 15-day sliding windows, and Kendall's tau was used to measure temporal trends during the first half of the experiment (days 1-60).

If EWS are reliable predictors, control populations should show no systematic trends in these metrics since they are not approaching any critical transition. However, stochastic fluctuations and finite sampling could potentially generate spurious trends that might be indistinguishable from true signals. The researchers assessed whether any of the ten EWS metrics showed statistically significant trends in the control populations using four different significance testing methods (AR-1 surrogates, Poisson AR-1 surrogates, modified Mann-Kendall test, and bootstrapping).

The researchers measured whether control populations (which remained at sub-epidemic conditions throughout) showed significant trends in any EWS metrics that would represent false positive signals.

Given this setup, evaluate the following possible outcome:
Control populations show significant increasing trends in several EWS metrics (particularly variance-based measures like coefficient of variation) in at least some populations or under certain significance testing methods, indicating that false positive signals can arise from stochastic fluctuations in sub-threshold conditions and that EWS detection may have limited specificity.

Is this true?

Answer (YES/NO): NO